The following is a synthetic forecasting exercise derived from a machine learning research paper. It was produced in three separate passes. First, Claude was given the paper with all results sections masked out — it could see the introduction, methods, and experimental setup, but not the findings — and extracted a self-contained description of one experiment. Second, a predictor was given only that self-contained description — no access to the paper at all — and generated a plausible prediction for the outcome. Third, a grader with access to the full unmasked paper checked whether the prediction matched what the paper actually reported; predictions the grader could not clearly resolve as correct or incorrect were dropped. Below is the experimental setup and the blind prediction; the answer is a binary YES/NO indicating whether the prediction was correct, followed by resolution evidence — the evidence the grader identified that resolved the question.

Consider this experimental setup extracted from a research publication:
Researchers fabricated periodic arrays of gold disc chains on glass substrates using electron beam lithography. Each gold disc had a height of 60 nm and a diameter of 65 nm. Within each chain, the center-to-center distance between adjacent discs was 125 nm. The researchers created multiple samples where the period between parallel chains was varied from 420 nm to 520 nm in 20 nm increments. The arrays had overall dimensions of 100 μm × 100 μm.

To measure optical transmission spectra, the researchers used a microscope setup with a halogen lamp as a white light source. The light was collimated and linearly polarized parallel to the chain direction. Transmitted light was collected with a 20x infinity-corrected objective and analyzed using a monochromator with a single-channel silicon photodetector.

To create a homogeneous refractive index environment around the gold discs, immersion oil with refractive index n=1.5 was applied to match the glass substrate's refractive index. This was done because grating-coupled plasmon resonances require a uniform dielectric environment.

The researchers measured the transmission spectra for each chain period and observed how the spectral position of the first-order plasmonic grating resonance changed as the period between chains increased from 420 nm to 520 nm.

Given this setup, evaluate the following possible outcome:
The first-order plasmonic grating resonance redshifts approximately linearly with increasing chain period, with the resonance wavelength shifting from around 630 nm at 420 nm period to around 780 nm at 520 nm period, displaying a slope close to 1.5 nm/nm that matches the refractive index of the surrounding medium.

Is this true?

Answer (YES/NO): NO